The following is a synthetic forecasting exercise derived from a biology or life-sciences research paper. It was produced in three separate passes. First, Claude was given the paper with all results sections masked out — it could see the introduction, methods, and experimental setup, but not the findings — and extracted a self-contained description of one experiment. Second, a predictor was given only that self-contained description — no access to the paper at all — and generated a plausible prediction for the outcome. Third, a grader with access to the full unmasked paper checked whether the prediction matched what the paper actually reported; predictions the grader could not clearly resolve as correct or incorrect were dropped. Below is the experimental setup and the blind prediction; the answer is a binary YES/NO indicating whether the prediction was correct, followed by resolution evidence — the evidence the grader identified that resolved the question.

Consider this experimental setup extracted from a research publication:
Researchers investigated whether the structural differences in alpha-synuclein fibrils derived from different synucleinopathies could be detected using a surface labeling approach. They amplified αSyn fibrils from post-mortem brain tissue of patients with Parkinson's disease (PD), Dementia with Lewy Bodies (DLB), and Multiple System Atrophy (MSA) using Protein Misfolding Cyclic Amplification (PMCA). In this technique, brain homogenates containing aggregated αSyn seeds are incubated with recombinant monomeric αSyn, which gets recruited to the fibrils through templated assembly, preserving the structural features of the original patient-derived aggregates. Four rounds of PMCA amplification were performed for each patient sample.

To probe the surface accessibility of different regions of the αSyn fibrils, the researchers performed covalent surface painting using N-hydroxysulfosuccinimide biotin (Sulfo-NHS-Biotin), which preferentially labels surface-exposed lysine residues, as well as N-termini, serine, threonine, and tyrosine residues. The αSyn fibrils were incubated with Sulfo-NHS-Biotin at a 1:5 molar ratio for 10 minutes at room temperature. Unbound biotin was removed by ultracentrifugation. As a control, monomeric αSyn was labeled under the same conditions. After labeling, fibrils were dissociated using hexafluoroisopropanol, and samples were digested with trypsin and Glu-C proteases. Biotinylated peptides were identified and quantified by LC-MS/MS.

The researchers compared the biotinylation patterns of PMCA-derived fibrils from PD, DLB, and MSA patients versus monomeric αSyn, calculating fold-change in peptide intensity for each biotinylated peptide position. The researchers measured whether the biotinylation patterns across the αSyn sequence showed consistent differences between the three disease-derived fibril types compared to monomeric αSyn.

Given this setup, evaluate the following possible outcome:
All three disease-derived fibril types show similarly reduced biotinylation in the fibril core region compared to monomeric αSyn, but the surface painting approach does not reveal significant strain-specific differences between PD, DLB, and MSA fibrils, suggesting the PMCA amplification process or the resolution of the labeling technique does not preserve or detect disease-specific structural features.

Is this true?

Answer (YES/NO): NO